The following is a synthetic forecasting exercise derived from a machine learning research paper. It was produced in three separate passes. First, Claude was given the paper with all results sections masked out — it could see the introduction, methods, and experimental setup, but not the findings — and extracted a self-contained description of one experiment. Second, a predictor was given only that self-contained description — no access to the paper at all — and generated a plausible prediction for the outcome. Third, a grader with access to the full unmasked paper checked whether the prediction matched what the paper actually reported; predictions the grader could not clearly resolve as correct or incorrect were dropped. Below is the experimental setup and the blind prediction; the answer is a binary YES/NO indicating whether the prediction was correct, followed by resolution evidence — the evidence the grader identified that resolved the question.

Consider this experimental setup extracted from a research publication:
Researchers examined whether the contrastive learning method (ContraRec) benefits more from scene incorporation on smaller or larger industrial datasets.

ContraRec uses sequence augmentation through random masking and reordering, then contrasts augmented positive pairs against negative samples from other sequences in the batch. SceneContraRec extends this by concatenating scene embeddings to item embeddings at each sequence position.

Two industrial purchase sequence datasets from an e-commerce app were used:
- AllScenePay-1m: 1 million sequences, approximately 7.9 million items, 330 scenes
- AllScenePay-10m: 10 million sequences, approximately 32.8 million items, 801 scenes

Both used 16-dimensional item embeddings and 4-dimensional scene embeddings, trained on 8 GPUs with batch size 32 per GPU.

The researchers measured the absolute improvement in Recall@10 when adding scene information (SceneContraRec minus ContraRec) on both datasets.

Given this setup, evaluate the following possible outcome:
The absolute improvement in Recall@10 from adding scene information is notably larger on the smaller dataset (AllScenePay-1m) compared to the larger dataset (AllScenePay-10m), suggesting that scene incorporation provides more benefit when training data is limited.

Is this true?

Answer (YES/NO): NO